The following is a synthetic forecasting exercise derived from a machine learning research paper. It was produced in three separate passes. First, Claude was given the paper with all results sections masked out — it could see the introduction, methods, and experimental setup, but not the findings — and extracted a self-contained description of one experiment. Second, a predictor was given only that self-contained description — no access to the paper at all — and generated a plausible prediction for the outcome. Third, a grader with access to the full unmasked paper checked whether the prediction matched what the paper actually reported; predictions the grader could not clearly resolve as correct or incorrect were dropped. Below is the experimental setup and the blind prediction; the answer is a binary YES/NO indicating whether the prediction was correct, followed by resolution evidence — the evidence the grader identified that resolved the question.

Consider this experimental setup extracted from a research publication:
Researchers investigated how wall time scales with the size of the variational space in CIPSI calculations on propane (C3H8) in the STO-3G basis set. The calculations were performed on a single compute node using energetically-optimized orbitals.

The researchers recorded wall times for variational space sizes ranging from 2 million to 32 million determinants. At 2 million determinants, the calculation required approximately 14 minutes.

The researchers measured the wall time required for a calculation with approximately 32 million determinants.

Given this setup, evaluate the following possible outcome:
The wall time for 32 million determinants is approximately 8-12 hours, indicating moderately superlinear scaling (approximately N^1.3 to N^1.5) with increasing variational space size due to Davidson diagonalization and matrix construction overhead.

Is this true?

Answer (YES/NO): NO